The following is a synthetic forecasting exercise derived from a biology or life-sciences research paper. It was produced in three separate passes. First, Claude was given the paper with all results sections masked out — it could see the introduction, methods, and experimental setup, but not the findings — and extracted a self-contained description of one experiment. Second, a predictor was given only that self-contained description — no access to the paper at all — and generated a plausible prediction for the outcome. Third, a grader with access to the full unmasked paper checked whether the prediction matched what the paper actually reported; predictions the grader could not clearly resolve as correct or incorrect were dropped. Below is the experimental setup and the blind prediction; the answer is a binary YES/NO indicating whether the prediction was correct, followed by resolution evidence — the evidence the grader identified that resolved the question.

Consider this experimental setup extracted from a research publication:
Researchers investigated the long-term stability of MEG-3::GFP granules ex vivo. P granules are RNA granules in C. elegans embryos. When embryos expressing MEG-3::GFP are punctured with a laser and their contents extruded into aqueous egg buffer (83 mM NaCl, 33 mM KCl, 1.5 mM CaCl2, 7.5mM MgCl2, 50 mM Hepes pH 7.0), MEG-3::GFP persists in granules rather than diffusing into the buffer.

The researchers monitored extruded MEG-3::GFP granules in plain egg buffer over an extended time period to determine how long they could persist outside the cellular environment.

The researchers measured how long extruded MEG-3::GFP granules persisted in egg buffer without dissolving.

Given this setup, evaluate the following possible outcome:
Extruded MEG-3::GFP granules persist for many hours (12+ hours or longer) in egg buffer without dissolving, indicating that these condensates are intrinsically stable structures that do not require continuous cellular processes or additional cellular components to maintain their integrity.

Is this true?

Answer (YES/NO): NO